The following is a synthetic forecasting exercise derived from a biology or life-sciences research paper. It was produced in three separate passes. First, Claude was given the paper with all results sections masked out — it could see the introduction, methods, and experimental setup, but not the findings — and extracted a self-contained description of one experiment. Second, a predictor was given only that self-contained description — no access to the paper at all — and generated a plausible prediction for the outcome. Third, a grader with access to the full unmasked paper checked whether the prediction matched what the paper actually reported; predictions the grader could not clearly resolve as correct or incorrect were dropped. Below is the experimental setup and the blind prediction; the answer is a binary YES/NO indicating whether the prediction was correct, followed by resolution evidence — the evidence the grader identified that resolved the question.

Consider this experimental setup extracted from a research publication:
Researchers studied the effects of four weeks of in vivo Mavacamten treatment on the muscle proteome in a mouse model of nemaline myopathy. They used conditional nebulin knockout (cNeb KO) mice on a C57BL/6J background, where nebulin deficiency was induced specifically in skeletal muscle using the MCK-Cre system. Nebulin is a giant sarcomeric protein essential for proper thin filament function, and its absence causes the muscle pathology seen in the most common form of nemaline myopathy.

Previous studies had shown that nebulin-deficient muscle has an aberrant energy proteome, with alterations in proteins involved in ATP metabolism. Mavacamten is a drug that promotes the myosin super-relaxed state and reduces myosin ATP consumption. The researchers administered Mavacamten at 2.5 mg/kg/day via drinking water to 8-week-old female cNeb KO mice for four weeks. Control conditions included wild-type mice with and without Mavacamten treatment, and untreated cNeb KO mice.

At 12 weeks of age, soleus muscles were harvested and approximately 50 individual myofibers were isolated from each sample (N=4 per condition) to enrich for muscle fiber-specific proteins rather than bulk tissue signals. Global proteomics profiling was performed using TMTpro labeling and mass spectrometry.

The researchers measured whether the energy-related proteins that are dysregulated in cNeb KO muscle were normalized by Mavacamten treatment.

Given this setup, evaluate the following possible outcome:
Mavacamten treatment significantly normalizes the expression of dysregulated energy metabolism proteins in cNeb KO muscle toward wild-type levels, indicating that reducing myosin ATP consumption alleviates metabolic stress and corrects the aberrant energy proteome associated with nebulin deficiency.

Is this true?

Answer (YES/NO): NO